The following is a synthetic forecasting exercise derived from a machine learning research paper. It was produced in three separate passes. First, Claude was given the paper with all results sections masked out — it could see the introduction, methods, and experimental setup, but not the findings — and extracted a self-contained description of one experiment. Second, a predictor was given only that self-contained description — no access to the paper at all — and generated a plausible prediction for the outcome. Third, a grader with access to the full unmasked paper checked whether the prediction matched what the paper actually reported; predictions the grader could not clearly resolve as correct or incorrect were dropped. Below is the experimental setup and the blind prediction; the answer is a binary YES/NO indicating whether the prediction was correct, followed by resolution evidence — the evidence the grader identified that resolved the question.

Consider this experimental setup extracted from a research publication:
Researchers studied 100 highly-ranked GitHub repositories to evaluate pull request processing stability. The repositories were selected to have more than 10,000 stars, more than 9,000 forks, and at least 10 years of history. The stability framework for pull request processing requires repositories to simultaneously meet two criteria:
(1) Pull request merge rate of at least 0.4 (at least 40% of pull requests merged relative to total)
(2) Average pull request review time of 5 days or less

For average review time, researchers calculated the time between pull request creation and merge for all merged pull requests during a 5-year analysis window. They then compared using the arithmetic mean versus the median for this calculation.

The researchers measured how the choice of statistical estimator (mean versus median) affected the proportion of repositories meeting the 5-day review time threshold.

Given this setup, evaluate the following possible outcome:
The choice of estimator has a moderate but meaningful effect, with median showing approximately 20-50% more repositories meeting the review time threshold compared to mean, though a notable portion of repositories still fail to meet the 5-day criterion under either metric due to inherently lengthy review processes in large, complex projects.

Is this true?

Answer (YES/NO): NO